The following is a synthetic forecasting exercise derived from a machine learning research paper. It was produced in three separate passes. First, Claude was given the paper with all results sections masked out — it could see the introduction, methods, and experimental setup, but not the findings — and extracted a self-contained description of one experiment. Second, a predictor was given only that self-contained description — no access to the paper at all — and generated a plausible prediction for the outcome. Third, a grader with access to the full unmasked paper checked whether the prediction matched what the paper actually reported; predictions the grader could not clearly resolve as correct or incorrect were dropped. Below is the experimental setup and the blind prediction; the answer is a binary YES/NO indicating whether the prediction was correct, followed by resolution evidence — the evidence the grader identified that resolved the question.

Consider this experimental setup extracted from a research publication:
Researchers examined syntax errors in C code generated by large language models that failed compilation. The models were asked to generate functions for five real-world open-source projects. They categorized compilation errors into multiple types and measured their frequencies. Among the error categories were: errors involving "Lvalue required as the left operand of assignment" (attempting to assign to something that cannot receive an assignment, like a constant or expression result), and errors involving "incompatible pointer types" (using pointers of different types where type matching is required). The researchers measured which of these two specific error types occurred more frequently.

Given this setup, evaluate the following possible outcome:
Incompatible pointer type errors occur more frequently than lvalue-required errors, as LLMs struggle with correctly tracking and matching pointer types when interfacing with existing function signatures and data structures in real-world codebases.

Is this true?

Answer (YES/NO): NO